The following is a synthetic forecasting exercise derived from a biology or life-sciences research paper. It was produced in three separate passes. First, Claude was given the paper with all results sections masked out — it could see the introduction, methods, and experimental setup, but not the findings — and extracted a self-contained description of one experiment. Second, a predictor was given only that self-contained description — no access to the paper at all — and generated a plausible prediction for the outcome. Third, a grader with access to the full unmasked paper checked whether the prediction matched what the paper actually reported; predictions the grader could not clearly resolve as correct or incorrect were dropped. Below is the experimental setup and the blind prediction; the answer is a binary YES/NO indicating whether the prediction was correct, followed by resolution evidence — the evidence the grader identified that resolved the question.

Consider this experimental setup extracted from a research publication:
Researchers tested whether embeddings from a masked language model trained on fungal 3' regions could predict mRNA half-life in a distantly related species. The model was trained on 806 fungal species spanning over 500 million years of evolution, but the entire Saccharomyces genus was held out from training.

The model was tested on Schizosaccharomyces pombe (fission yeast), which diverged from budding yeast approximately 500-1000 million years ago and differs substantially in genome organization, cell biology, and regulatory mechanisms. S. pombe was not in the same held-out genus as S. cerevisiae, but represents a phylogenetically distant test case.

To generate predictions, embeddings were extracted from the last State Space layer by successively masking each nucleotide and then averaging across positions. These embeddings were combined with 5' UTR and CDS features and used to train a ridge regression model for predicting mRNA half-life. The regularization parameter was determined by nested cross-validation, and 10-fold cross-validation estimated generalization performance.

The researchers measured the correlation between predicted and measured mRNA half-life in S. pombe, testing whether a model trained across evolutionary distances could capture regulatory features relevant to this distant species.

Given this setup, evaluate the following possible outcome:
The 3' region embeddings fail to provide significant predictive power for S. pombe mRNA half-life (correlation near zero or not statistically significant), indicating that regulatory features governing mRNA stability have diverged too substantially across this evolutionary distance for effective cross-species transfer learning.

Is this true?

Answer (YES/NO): NO